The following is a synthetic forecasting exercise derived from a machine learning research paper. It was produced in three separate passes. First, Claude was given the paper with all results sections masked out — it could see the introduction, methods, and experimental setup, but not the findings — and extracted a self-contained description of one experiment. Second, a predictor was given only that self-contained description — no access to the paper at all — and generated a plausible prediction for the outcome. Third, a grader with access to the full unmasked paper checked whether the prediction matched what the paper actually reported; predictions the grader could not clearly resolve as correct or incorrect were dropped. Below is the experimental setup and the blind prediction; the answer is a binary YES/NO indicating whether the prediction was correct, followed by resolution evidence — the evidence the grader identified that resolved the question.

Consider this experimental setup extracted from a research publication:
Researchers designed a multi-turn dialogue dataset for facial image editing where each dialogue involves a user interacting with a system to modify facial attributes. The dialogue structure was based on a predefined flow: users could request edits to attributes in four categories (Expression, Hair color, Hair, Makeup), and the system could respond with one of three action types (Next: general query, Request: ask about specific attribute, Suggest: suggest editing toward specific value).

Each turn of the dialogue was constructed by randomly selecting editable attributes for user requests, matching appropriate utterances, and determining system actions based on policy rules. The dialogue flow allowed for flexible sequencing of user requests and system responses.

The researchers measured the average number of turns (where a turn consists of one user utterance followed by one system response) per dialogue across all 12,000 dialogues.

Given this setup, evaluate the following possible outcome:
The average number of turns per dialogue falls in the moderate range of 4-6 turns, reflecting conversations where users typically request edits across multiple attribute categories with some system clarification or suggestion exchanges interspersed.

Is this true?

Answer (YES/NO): YES